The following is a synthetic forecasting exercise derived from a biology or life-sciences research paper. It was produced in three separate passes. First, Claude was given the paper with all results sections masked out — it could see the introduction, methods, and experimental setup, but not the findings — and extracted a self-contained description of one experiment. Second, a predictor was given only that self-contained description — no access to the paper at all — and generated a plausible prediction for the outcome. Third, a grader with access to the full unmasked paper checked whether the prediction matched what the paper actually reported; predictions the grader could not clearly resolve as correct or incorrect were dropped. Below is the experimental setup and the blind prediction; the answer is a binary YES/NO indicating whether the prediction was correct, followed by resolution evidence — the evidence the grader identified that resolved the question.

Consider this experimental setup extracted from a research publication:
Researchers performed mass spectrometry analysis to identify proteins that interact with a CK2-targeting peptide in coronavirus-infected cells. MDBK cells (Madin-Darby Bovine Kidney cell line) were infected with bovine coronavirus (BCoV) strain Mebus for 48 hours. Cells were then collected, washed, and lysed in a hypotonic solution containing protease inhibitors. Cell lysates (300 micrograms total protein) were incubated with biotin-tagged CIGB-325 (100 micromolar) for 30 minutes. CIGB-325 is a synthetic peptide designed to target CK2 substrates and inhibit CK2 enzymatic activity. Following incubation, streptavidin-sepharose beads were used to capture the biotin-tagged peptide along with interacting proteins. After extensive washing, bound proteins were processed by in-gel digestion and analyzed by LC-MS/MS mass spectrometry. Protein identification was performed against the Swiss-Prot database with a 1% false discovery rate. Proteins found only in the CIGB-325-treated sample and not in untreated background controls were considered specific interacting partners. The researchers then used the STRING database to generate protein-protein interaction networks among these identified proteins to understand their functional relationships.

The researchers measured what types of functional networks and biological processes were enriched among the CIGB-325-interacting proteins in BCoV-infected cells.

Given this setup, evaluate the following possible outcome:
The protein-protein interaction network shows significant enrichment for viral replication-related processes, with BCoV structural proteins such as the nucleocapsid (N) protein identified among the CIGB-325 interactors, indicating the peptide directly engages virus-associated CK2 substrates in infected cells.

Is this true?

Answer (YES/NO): NO